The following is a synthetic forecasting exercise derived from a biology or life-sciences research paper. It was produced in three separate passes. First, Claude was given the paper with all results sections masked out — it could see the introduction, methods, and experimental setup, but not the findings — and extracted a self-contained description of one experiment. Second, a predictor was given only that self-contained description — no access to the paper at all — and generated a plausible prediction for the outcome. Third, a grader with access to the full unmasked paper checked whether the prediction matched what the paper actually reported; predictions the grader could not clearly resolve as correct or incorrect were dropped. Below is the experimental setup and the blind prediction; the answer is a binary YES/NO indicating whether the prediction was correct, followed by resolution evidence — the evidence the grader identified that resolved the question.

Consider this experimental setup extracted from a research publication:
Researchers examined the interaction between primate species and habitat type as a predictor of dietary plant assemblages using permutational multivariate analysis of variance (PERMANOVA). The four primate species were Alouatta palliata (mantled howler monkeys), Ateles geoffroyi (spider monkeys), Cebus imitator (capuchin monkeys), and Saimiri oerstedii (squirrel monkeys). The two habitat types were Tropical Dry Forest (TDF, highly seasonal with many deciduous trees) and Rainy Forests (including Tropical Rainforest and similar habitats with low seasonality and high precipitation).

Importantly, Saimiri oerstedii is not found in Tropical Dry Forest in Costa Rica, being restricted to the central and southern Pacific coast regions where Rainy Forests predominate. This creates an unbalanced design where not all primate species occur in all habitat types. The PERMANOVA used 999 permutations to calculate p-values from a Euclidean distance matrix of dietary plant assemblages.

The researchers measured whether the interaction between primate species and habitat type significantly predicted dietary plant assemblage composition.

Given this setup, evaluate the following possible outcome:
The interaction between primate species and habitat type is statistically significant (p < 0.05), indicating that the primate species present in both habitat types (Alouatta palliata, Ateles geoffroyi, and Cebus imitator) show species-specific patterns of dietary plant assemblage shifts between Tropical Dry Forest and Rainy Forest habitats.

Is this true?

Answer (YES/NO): NO